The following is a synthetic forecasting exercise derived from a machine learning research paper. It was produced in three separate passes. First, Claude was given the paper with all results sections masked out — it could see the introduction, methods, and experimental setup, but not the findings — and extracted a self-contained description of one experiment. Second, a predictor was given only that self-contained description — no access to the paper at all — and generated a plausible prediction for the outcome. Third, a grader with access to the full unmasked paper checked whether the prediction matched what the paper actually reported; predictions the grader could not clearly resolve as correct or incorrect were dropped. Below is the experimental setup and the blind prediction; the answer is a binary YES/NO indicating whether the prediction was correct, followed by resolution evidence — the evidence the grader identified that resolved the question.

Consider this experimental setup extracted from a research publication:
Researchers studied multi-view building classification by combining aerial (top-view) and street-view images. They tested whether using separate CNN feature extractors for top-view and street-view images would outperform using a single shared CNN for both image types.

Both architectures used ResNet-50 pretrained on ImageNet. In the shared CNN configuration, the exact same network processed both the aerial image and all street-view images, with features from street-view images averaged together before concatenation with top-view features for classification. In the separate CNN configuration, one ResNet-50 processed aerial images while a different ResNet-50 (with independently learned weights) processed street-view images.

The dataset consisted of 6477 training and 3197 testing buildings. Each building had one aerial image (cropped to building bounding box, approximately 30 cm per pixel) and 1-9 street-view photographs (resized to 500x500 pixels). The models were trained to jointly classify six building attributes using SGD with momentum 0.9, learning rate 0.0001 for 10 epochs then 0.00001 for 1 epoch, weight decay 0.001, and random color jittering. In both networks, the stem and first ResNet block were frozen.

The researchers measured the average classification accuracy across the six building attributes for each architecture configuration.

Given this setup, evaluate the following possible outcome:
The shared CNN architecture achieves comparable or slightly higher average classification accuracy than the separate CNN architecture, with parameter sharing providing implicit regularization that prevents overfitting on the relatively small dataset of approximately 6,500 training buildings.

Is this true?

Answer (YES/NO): NO